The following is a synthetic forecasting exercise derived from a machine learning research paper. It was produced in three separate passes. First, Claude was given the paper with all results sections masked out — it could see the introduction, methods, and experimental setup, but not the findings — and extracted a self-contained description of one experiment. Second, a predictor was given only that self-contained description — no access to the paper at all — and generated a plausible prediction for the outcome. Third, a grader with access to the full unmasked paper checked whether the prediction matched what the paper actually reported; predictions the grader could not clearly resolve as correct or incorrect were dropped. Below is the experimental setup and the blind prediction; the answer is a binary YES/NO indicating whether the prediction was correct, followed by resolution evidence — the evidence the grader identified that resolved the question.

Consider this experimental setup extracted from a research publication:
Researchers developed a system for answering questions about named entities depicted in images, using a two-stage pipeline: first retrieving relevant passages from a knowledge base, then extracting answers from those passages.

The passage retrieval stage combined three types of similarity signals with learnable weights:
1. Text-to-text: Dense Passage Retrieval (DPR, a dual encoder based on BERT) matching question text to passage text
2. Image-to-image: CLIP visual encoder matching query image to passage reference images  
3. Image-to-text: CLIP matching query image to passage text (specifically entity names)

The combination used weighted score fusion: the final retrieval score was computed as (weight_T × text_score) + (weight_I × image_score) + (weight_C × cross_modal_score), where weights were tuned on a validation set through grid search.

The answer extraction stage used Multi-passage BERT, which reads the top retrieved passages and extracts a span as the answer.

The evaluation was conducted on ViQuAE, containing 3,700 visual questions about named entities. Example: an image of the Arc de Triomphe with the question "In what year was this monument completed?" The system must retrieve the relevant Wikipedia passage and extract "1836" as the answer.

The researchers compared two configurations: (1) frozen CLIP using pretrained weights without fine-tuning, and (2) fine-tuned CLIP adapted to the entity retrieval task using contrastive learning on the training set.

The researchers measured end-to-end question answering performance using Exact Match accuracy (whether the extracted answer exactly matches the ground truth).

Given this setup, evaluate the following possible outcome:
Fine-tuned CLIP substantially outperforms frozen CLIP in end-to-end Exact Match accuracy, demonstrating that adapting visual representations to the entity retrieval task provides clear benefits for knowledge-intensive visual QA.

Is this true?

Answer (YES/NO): NO